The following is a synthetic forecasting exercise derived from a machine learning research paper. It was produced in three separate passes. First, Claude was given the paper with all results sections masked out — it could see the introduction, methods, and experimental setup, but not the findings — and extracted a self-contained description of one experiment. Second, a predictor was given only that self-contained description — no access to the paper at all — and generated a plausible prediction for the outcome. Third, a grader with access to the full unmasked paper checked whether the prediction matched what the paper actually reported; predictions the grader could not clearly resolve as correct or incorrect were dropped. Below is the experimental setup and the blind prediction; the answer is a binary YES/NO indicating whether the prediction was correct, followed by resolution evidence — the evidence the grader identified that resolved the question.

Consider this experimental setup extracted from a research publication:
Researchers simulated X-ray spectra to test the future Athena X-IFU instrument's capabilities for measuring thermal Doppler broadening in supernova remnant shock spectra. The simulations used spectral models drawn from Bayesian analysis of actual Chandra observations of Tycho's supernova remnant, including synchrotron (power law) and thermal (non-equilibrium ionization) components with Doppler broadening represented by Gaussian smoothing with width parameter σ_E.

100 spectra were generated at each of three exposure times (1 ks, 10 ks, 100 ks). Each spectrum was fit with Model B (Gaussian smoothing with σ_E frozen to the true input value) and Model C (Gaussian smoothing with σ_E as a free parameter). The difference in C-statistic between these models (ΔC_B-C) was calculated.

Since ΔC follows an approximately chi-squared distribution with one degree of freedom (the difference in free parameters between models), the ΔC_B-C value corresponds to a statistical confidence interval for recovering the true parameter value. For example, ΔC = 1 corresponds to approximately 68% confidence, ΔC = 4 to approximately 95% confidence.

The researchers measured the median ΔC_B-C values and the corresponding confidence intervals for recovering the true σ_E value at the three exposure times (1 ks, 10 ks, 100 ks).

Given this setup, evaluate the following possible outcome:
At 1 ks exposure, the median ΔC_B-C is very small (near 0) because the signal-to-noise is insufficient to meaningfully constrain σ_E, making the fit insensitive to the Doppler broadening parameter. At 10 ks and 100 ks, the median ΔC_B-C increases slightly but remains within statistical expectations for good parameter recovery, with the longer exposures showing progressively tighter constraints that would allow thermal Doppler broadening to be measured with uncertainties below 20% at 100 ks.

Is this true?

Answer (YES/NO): NO